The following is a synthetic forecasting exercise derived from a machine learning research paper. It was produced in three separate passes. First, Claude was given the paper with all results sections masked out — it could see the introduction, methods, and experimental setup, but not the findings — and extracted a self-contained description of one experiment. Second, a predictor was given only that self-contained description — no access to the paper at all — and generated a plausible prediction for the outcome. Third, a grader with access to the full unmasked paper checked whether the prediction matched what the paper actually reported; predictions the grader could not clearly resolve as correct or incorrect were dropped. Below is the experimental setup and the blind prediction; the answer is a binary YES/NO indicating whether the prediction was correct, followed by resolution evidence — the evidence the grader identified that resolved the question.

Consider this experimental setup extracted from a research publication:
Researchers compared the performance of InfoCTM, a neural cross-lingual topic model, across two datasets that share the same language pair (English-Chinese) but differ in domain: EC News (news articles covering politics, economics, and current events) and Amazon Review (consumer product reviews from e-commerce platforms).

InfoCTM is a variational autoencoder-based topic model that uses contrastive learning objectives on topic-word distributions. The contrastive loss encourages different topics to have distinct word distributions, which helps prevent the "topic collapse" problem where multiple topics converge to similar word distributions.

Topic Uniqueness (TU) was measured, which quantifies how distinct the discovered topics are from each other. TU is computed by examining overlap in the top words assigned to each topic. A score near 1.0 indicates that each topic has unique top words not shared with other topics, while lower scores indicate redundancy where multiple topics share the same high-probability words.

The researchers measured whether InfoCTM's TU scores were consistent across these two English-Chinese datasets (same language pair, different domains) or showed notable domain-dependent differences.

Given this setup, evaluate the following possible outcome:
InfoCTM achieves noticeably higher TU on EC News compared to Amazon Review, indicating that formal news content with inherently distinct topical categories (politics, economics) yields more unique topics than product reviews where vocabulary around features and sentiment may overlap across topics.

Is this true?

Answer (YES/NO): NO